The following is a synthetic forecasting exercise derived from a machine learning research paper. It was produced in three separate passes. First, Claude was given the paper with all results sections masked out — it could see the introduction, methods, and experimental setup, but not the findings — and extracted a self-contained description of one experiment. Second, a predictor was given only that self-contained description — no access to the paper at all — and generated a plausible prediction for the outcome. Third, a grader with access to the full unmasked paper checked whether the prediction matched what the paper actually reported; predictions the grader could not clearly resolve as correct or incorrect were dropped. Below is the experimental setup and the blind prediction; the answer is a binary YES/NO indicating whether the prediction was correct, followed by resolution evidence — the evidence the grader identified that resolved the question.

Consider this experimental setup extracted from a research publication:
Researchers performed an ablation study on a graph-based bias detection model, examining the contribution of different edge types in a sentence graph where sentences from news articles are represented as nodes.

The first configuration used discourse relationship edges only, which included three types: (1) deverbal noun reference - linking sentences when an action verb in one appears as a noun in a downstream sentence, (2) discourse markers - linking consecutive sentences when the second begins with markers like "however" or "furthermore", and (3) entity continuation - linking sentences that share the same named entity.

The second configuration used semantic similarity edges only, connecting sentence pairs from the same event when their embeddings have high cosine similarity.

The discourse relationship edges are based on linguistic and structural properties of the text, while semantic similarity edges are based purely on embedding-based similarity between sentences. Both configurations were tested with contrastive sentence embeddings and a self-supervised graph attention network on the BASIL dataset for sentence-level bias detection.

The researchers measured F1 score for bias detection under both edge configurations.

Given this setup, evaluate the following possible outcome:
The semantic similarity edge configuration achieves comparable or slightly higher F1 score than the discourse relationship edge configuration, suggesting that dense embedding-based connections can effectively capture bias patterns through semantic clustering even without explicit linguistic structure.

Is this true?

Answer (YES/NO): NO